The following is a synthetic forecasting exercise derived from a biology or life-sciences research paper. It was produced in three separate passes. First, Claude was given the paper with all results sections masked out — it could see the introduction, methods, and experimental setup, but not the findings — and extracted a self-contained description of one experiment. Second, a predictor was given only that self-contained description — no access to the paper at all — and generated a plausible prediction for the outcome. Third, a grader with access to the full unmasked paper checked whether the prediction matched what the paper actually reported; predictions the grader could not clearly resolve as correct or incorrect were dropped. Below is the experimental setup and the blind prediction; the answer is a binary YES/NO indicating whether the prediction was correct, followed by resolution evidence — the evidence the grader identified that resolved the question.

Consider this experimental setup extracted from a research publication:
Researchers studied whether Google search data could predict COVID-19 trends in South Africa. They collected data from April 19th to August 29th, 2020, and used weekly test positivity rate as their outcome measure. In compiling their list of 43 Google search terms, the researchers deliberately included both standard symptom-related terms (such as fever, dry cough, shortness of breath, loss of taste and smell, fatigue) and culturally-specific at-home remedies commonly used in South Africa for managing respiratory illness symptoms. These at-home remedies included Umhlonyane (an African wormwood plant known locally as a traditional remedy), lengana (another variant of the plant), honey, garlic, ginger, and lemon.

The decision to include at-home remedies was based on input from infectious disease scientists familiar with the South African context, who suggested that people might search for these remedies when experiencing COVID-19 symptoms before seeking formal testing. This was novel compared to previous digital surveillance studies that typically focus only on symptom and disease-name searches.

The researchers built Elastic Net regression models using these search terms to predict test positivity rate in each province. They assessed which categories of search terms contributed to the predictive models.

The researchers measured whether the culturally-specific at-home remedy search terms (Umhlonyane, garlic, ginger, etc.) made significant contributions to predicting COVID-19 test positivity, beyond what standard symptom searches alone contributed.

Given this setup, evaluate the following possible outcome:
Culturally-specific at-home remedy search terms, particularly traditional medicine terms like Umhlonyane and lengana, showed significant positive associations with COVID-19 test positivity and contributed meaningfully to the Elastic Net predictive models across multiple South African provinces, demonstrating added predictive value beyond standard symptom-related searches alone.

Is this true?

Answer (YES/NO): NO